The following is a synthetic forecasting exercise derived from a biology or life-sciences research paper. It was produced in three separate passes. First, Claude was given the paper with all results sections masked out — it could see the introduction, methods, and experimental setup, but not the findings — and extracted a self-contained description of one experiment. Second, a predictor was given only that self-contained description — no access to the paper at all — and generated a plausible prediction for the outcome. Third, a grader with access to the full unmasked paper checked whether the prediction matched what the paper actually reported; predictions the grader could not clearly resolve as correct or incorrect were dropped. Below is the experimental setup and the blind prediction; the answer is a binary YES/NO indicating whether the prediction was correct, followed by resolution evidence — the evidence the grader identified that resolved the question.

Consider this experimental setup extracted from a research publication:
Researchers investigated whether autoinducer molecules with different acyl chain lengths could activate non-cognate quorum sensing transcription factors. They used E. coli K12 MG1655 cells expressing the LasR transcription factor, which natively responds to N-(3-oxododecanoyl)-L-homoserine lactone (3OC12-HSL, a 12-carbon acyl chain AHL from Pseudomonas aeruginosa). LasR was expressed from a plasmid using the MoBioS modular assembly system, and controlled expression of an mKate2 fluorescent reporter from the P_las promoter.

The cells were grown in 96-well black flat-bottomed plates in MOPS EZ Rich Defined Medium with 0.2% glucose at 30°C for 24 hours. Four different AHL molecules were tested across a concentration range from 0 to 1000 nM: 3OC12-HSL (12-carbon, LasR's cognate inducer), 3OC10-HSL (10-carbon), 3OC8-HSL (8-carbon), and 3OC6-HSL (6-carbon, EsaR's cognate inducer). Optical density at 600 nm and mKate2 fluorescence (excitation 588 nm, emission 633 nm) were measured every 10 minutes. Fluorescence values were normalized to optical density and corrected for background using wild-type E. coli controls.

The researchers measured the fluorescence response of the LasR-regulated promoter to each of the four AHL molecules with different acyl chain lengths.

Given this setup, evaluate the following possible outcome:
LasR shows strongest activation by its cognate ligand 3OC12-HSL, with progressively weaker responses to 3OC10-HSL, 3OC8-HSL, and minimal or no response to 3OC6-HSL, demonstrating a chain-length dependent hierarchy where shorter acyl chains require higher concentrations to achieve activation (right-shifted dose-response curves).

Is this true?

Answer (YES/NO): NO